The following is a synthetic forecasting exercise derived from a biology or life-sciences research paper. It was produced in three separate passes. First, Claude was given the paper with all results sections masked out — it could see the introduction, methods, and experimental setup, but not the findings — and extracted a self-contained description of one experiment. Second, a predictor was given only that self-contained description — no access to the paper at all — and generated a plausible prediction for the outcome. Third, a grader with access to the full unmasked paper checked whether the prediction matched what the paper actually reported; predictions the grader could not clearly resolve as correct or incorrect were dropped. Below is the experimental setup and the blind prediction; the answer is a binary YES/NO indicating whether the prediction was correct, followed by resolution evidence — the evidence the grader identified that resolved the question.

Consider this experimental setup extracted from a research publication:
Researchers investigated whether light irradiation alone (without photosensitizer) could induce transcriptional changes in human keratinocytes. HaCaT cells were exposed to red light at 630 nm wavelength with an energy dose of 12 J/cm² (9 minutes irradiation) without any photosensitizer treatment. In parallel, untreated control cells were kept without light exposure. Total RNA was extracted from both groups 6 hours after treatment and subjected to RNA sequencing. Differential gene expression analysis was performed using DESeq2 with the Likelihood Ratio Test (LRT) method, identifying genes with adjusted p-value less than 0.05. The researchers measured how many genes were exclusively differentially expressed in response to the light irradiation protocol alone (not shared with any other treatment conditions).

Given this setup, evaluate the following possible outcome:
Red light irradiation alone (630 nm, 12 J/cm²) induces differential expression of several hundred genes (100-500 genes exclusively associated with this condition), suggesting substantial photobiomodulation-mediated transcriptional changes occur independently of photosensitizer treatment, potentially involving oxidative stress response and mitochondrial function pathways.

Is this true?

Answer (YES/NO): NO